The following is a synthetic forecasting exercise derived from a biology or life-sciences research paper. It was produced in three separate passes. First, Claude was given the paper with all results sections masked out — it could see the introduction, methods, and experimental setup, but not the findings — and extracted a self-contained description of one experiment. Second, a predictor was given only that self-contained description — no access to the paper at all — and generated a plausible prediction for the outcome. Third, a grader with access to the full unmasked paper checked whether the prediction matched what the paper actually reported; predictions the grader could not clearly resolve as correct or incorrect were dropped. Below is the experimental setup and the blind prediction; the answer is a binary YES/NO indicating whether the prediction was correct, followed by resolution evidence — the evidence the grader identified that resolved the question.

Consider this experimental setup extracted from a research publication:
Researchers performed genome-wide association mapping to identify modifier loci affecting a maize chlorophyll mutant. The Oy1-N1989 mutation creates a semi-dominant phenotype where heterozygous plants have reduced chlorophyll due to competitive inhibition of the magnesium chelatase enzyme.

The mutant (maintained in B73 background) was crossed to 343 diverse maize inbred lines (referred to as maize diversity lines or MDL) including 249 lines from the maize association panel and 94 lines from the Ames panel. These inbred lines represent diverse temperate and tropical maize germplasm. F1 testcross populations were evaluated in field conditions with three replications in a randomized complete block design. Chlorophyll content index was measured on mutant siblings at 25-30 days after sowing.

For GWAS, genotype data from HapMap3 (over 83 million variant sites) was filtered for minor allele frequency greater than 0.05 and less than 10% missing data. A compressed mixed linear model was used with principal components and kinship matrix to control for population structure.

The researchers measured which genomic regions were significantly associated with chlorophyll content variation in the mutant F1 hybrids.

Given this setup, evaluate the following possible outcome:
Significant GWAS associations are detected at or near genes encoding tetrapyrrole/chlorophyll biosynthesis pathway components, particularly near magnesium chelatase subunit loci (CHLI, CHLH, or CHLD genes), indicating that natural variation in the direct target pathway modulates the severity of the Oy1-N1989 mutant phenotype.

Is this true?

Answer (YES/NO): YES